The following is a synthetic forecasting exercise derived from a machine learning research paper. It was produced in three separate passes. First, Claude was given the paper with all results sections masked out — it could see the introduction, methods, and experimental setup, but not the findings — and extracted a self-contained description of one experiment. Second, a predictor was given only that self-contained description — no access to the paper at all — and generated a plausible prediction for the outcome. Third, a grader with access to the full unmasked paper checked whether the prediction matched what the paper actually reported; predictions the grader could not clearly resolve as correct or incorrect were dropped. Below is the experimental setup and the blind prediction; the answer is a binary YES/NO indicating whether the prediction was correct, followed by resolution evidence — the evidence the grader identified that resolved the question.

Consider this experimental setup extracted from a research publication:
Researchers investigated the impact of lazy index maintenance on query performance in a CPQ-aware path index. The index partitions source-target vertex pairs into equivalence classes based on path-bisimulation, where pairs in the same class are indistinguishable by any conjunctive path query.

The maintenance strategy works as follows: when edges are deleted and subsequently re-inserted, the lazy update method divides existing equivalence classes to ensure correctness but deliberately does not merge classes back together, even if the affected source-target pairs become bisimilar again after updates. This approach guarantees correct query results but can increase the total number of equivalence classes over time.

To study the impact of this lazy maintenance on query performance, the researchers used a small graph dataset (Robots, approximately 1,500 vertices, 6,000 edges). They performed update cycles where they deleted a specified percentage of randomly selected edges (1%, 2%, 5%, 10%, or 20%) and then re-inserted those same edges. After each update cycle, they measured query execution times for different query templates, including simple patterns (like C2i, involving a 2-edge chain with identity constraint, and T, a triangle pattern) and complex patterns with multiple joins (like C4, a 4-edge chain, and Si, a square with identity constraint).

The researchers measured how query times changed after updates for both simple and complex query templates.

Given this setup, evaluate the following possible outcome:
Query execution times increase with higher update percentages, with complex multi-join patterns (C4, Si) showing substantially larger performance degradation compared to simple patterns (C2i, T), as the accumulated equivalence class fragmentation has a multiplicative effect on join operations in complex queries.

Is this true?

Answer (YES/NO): NO